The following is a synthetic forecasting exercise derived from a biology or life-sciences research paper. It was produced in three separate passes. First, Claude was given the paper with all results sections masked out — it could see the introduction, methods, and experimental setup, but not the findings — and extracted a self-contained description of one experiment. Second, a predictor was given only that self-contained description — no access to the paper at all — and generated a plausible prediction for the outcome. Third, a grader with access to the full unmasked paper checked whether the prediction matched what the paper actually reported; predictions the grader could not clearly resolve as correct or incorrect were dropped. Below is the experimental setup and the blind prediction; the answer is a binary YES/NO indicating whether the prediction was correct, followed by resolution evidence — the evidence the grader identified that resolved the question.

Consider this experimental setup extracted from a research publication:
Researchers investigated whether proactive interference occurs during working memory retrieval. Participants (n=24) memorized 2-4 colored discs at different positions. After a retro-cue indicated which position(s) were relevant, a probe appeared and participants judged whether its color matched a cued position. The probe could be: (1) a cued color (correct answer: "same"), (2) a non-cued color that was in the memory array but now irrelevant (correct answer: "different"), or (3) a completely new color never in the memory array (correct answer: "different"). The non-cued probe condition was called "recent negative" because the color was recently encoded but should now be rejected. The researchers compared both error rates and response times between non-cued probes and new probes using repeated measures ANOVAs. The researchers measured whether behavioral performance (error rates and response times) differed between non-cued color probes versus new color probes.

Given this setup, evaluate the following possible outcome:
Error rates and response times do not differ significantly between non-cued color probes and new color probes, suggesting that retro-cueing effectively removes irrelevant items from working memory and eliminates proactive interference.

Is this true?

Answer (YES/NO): NO